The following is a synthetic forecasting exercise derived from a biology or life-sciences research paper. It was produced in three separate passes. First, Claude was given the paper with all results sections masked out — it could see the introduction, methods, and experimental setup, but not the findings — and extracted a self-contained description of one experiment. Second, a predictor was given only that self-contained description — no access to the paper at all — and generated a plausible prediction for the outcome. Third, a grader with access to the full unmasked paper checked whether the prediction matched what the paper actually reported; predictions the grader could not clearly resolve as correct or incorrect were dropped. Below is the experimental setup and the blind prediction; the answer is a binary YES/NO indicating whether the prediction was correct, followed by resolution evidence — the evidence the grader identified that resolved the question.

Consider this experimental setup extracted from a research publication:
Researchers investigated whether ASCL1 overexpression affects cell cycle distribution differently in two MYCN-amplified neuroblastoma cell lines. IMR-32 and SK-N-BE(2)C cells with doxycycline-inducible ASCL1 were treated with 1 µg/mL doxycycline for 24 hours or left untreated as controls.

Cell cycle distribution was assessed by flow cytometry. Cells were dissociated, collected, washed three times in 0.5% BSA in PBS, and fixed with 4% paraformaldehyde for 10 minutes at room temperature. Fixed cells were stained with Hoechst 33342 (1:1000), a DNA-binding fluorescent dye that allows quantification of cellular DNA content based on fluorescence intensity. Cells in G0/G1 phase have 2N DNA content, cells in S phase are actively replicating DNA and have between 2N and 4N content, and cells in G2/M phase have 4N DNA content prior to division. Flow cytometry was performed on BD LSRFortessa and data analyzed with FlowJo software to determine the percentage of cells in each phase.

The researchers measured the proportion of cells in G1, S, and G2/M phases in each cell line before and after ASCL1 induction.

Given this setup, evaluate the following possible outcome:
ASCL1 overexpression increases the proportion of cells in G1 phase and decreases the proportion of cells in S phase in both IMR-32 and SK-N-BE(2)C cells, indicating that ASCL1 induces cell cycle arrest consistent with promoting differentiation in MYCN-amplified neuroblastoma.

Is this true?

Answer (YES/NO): NO